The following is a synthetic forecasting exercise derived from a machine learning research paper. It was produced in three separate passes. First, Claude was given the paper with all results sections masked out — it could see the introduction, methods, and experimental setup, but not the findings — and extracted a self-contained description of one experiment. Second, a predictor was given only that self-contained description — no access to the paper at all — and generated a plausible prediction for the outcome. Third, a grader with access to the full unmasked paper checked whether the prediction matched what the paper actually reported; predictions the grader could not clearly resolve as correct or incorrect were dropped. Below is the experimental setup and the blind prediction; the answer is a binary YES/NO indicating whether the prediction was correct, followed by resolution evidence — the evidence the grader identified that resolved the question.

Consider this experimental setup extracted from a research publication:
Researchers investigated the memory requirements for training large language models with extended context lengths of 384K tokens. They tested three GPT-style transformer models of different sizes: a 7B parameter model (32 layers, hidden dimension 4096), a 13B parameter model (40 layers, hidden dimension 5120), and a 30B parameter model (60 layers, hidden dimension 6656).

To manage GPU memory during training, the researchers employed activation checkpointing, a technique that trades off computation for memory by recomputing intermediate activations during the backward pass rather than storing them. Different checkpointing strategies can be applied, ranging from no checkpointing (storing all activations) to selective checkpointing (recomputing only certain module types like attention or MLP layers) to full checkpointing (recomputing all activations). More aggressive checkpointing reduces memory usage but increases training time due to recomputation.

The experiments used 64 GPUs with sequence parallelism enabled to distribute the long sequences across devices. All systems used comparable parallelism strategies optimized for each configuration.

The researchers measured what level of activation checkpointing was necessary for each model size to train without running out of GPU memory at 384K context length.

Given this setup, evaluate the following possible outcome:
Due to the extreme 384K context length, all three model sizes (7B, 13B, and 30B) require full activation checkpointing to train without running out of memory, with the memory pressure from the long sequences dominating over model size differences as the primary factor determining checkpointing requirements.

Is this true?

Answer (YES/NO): NO